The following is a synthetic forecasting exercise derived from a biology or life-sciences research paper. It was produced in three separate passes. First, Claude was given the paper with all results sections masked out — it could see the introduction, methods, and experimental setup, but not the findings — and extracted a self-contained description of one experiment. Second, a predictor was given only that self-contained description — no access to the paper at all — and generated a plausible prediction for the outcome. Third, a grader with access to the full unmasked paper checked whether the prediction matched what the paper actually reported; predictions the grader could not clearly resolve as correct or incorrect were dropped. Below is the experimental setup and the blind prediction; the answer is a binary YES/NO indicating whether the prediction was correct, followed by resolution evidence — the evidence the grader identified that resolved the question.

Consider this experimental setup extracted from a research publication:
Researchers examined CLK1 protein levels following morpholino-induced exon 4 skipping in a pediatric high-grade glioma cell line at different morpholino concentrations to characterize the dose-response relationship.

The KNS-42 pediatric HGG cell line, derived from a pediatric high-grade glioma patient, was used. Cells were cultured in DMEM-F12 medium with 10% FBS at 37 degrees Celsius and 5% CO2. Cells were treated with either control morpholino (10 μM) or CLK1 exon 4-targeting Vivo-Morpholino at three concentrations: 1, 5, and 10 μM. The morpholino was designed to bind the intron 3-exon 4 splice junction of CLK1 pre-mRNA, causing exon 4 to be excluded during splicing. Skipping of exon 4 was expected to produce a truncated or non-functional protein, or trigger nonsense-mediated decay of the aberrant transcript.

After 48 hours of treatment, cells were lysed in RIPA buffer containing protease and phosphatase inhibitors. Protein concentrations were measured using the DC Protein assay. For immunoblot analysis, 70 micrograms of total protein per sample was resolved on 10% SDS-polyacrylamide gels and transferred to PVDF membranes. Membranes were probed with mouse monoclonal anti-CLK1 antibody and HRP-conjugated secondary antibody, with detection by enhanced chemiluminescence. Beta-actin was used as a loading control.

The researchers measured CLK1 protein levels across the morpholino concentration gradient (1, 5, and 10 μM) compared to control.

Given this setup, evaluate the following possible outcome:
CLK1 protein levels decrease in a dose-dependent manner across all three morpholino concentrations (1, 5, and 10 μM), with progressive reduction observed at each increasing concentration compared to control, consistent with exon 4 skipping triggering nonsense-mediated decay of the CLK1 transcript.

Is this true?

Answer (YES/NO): NO